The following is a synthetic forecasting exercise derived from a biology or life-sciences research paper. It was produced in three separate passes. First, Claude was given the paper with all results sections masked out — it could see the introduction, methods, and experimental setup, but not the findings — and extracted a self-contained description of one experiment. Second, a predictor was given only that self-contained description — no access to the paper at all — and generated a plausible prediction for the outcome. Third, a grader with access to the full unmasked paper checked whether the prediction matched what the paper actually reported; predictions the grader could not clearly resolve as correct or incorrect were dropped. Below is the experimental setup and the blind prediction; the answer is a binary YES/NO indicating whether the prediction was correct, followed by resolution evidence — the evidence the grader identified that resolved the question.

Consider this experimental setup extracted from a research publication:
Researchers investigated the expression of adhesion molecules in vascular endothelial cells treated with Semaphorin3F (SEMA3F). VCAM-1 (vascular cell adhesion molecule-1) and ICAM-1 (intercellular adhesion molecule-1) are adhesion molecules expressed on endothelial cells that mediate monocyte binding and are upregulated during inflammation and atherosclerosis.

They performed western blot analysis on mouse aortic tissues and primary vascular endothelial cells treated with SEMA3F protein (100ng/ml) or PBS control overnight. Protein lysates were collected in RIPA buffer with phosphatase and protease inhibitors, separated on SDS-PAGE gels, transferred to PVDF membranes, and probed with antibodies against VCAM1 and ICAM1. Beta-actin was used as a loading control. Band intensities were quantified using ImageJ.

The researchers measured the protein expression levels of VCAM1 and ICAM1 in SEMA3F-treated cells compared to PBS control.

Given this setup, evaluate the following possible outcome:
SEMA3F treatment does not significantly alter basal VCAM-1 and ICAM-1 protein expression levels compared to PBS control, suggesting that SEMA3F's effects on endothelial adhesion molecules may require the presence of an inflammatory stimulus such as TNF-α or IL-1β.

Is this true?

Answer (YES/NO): NO